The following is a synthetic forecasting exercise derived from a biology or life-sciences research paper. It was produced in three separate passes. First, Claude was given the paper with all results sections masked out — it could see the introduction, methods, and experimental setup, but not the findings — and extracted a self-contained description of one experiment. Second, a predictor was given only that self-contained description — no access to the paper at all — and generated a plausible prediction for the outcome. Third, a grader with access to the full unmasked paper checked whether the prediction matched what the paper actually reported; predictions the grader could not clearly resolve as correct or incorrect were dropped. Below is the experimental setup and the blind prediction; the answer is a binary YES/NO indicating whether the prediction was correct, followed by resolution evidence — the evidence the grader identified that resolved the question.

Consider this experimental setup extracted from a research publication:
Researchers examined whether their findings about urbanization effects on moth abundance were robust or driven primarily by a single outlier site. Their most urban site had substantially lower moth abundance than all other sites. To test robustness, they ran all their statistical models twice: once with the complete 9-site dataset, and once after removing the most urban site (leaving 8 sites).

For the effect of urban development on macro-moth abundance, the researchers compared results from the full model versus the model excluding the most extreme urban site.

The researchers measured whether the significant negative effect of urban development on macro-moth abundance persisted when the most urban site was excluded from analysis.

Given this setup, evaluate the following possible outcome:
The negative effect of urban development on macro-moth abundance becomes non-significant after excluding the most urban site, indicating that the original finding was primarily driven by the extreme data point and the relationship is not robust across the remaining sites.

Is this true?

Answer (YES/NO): NO